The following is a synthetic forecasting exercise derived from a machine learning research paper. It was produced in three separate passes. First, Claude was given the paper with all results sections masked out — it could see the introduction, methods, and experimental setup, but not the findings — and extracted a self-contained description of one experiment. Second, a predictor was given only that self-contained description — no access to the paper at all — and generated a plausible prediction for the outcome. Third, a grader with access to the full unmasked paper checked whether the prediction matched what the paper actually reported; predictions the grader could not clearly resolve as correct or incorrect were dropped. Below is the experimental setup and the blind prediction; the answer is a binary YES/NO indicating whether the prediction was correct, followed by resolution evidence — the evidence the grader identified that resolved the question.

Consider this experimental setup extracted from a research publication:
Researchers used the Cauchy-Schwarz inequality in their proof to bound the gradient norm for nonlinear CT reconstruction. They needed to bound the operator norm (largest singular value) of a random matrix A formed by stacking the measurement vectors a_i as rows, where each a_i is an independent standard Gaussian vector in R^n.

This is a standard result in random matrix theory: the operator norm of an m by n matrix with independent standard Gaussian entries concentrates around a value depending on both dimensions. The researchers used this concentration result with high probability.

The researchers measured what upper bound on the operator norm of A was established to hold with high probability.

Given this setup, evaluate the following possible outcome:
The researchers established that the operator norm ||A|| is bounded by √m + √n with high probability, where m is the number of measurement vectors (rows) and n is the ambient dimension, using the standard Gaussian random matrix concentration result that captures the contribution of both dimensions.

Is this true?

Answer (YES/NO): NO